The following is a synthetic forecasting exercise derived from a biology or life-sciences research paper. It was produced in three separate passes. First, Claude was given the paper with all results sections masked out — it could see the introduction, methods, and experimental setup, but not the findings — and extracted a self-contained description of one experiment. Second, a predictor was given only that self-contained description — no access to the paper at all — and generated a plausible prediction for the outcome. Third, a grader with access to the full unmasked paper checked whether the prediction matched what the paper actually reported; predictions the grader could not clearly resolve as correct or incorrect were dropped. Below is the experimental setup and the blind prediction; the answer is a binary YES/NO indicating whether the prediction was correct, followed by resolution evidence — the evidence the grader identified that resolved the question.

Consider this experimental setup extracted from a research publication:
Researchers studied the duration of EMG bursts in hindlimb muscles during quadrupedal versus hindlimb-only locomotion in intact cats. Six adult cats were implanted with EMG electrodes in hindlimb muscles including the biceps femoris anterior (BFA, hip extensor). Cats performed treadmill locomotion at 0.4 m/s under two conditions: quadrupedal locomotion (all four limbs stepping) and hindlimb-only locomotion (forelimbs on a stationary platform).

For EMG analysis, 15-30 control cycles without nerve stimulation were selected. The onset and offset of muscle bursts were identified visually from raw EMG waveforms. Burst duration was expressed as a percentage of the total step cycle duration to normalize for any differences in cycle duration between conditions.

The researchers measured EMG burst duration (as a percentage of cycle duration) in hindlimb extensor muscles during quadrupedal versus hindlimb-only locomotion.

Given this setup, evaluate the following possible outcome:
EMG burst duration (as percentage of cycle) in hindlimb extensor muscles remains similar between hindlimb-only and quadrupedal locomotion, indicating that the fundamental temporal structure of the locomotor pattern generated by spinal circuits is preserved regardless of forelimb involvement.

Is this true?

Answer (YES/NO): NO